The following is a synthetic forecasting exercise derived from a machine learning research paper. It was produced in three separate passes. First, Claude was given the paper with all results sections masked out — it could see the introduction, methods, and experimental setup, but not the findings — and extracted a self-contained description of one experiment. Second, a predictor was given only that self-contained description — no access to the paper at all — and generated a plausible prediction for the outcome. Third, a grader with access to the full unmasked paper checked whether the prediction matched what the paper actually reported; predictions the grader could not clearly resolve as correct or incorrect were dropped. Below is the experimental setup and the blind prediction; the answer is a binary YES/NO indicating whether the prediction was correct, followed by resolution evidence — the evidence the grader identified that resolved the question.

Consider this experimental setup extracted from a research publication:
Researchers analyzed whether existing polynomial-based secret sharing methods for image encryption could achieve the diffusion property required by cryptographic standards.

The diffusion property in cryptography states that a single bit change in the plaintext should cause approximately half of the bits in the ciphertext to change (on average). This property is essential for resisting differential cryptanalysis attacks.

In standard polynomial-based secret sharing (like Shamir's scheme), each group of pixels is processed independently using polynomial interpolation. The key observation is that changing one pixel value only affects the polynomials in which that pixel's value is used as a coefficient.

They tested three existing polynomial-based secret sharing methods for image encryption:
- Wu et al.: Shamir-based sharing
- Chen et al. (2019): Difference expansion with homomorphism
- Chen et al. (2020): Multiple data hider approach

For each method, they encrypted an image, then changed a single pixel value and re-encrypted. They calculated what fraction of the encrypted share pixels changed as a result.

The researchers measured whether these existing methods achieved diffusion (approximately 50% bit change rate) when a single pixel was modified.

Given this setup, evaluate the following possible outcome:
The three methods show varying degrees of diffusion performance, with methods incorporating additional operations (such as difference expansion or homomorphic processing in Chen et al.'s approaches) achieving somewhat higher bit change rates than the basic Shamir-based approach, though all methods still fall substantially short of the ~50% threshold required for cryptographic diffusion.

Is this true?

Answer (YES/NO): NO